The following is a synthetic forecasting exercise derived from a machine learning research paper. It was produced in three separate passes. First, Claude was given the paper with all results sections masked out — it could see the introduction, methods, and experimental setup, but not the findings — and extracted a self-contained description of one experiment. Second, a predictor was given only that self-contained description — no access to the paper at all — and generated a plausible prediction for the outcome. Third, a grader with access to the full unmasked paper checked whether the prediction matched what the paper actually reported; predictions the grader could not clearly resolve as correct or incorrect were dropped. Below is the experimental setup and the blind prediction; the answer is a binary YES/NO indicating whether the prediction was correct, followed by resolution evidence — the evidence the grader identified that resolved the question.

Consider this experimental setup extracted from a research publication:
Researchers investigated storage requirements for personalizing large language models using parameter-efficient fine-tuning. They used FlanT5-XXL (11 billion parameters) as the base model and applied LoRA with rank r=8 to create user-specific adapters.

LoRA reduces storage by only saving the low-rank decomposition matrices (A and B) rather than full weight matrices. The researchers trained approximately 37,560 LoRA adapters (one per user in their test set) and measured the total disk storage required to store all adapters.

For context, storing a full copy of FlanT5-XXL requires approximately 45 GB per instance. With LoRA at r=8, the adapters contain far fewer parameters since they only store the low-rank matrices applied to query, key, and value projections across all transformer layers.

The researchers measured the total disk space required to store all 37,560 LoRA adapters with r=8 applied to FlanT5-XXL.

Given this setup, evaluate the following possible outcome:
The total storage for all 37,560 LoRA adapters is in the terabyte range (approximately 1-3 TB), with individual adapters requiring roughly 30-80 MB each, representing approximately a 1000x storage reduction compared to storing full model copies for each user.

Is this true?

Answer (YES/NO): NO